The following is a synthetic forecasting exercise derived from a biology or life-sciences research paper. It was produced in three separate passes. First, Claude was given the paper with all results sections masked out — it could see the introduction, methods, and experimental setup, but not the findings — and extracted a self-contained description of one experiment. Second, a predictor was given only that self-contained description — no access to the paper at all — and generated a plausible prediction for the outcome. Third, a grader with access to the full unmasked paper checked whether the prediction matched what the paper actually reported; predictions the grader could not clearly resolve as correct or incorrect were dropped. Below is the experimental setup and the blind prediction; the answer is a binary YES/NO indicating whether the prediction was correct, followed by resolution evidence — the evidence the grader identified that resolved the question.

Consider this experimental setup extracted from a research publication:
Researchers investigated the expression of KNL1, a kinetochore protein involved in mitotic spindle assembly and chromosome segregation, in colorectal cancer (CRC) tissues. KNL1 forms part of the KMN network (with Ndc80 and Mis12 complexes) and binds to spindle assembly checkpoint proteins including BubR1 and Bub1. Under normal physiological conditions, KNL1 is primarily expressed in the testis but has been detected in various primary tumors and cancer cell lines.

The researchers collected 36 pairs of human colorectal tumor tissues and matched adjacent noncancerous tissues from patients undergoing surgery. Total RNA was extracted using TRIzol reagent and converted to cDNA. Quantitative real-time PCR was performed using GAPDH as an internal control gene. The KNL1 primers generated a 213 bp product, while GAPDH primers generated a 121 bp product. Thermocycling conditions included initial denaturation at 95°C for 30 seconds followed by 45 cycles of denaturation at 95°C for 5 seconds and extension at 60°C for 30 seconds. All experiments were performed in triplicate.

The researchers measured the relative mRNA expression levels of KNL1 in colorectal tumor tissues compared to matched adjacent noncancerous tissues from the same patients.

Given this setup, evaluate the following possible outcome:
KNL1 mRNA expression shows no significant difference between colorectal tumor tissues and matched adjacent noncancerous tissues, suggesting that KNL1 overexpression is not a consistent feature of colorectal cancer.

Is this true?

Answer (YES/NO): NO